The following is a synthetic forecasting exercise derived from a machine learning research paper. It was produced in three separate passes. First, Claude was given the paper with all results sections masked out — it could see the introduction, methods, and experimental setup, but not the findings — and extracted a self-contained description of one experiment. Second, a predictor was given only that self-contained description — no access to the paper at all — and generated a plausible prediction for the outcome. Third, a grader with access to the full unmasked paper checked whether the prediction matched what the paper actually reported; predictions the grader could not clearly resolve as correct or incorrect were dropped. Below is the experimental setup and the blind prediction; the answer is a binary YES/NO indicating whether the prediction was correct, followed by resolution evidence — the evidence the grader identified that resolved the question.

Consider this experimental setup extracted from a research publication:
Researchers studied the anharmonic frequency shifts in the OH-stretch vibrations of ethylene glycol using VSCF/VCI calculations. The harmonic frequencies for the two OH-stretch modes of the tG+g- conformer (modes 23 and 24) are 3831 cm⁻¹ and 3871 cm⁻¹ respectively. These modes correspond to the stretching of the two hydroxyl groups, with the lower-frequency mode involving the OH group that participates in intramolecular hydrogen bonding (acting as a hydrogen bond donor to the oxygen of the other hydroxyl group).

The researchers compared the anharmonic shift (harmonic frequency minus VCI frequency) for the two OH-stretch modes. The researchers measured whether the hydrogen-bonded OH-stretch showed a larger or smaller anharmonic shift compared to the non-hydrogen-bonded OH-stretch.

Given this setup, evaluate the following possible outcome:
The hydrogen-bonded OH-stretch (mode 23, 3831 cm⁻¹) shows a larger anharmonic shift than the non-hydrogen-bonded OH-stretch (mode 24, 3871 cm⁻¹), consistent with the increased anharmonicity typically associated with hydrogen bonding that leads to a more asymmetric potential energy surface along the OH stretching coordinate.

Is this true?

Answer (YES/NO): YES